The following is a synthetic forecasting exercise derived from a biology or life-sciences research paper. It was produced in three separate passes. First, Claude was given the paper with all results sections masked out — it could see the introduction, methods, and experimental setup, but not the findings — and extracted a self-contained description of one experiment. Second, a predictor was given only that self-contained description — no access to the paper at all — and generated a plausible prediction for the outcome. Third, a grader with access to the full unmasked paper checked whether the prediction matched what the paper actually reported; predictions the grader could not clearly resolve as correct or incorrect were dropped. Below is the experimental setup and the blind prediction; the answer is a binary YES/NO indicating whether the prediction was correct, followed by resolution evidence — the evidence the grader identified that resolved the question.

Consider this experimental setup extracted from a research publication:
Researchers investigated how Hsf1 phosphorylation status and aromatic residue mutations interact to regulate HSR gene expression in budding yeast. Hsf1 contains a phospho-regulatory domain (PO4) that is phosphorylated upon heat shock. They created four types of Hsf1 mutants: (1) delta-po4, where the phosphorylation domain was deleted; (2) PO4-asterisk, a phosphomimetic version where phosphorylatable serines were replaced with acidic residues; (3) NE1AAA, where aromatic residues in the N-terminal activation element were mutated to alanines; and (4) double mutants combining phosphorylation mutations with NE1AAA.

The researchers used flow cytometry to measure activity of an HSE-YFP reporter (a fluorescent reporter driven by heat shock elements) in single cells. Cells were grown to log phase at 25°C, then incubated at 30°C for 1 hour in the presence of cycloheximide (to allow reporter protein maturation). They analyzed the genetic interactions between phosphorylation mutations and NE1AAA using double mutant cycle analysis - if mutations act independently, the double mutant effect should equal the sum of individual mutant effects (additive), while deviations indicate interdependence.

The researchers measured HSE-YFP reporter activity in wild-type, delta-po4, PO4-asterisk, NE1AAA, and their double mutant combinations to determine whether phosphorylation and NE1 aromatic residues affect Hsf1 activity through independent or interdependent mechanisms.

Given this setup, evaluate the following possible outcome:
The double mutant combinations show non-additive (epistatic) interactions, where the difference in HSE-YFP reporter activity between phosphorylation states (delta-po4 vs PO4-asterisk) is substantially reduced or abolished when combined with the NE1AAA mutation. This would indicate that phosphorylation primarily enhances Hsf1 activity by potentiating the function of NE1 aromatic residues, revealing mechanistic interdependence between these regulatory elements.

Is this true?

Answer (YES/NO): NO